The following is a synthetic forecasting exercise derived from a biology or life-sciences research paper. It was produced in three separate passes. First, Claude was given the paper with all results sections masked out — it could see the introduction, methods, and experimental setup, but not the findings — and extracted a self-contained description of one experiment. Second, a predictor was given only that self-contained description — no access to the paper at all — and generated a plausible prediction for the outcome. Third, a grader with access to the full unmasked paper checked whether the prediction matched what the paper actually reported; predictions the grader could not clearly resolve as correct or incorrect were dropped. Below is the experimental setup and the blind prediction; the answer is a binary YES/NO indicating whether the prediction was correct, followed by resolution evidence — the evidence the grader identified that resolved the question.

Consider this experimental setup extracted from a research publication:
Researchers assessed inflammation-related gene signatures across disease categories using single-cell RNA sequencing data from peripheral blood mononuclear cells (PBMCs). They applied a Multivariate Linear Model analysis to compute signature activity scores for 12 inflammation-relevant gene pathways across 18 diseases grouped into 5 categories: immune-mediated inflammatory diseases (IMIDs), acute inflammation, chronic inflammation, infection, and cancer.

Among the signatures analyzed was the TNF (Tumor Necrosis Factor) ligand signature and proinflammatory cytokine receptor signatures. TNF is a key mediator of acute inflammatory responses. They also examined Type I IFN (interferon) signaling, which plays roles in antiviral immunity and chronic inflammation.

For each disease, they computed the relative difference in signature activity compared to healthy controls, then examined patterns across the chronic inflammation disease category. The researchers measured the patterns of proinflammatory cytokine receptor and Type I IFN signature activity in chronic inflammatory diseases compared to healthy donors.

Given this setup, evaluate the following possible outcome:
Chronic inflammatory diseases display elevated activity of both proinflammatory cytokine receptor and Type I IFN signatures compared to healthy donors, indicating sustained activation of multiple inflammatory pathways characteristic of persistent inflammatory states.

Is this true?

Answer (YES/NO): NO